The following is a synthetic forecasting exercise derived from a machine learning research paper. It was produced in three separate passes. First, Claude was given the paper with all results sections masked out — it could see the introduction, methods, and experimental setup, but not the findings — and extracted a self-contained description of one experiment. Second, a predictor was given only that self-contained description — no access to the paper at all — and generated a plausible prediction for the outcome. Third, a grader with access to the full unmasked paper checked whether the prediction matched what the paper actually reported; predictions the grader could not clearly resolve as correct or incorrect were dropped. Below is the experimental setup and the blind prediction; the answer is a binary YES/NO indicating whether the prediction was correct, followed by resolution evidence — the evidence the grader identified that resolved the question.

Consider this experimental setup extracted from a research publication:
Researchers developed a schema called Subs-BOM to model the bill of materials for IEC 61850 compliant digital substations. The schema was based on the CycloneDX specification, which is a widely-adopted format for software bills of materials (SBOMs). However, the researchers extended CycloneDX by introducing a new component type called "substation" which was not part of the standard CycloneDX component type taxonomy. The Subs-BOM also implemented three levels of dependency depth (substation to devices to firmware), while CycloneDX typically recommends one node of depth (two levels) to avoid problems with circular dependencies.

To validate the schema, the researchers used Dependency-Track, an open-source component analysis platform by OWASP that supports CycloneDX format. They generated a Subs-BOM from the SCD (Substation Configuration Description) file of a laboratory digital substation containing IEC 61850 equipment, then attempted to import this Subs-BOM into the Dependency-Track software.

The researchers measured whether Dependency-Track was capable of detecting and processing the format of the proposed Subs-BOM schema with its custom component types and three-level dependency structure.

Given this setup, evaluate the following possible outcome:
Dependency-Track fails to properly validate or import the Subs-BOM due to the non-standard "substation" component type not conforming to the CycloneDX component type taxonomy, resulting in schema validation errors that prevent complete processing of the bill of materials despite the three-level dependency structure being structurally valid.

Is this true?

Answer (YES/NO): NO